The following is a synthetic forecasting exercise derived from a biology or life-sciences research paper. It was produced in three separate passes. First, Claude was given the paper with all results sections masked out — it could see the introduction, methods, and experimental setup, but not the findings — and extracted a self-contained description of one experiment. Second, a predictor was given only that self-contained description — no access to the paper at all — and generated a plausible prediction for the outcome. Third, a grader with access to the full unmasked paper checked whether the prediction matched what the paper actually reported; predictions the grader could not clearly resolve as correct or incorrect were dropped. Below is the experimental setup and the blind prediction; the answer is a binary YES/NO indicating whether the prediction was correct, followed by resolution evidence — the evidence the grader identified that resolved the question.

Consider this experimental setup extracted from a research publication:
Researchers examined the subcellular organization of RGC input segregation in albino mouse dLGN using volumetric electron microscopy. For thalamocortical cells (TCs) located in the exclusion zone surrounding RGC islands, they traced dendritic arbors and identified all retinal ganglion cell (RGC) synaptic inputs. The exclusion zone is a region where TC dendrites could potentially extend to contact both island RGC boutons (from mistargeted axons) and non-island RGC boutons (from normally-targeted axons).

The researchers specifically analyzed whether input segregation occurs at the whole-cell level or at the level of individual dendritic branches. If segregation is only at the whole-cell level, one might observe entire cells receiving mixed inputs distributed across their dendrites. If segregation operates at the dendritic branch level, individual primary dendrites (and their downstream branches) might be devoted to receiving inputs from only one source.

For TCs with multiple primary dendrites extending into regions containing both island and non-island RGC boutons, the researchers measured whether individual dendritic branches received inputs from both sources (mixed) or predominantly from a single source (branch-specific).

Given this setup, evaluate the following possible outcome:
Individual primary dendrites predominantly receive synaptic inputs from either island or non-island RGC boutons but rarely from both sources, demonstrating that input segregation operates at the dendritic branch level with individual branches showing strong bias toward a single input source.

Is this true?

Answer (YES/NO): NO